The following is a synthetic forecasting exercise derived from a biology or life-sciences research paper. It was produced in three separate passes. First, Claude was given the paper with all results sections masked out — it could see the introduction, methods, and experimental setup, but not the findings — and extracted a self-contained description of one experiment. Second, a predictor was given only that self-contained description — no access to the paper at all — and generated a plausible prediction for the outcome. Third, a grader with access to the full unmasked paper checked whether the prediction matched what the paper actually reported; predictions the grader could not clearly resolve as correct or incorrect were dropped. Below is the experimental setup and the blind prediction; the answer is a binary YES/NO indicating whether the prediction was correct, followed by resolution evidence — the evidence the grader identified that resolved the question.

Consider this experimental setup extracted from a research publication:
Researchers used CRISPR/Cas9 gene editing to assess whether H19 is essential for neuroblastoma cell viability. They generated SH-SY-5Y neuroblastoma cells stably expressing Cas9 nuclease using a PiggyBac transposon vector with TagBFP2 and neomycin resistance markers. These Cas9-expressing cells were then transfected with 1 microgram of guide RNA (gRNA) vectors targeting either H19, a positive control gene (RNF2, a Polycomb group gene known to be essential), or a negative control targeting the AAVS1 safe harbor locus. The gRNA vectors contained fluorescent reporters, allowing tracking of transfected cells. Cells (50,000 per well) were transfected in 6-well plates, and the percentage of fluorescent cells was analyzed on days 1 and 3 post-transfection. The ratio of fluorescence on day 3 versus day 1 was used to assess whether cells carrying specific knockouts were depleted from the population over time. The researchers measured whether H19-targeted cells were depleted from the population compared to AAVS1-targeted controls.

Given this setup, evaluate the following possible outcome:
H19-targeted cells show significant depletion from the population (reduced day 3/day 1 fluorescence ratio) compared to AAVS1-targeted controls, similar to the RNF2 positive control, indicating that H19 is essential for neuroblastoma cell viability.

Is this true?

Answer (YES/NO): NO